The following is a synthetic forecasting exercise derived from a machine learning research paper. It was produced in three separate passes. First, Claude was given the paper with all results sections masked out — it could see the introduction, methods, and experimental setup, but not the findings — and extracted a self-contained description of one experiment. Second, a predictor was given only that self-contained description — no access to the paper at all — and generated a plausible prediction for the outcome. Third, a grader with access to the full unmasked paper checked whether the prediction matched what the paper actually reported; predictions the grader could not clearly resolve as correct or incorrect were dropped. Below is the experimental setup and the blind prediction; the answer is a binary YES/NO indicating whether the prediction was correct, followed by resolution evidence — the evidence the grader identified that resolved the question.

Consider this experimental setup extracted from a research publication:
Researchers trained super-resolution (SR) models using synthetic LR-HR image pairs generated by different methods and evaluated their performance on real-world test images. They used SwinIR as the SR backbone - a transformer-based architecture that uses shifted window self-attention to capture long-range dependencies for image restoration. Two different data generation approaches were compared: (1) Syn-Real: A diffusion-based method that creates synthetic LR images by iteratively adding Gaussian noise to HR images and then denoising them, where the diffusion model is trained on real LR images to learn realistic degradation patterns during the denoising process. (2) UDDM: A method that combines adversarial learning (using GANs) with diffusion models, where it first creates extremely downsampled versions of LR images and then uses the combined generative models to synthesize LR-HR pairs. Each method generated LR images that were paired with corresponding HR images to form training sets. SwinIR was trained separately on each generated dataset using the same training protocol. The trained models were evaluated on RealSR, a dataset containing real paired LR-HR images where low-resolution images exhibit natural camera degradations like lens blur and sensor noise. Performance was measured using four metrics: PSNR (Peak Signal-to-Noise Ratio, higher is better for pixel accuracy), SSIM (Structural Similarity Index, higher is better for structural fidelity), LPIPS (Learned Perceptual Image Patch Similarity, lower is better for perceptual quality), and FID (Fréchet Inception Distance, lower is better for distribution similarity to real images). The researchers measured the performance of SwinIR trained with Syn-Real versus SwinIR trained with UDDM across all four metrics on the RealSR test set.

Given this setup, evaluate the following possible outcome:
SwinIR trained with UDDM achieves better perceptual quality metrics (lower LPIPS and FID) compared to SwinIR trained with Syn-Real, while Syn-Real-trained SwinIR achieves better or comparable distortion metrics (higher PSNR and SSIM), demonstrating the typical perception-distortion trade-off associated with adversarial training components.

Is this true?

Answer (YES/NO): NO